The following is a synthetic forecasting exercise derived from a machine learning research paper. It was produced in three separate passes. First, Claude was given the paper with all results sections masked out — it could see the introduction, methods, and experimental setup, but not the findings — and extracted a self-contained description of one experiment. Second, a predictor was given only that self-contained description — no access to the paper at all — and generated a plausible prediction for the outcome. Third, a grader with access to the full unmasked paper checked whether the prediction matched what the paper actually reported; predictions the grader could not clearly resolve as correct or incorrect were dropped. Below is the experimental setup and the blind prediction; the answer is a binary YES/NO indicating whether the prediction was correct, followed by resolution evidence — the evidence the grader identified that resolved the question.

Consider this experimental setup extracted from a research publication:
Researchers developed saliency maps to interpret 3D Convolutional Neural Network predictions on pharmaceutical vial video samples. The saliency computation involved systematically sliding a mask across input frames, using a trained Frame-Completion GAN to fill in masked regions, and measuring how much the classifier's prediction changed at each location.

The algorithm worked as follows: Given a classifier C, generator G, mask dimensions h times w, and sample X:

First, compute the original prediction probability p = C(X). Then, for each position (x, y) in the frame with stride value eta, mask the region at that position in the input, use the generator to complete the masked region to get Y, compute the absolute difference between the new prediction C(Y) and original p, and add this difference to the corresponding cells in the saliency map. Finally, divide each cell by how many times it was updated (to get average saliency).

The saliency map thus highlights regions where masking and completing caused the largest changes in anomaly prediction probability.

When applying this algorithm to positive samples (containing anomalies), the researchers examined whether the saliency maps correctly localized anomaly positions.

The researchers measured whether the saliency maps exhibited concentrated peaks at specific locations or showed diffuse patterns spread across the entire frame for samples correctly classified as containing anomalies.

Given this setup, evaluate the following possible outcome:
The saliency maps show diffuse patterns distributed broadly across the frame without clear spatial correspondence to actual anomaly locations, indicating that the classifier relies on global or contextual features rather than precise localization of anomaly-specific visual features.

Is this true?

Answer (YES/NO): NO